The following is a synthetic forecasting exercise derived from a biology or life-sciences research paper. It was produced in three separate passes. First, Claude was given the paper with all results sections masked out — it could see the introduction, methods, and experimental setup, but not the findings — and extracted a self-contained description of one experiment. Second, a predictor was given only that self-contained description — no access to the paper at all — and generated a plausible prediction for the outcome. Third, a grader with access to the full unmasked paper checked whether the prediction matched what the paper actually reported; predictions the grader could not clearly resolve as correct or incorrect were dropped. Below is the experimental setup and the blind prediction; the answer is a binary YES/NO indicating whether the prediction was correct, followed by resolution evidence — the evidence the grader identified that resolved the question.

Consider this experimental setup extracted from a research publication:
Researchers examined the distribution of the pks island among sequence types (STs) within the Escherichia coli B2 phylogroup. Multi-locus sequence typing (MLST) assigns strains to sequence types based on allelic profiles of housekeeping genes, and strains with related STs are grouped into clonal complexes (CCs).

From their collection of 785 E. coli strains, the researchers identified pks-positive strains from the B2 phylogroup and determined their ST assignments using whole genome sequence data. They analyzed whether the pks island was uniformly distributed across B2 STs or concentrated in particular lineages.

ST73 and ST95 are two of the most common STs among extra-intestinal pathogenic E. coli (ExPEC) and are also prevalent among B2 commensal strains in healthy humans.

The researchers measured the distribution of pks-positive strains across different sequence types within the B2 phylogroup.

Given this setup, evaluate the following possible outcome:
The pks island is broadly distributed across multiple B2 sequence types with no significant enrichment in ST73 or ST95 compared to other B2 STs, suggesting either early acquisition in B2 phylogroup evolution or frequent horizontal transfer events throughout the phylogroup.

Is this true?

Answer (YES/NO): NO